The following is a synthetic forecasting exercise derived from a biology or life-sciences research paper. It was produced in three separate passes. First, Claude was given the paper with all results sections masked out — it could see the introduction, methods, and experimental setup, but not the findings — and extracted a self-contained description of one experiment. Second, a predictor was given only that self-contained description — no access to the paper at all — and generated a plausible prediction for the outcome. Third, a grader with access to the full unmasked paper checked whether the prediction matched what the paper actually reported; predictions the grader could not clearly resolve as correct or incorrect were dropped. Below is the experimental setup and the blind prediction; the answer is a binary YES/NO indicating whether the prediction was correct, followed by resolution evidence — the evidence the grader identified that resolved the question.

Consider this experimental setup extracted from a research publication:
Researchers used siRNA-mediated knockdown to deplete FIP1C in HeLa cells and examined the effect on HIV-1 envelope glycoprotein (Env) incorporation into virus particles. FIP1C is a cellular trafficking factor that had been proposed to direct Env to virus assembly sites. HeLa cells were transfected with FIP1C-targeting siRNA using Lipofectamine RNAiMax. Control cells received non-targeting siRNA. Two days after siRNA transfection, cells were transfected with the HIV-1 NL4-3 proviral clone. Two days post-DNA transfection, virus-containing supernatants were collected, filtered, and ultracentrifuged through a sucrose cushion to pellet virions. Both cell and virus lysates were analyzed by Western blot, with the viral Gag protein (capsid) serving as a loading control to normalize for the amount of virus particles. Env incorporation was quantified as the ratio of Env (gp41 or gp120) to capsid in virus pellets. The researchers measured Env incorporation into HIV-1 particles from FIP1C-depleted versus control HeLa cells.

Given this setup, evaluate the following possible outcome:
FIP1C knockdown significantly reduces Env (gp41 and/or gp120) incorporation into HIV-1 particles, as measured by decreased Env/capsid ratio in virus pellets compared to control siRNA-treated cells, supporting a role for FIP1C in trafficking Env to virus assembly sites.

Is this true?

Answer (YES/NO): NO